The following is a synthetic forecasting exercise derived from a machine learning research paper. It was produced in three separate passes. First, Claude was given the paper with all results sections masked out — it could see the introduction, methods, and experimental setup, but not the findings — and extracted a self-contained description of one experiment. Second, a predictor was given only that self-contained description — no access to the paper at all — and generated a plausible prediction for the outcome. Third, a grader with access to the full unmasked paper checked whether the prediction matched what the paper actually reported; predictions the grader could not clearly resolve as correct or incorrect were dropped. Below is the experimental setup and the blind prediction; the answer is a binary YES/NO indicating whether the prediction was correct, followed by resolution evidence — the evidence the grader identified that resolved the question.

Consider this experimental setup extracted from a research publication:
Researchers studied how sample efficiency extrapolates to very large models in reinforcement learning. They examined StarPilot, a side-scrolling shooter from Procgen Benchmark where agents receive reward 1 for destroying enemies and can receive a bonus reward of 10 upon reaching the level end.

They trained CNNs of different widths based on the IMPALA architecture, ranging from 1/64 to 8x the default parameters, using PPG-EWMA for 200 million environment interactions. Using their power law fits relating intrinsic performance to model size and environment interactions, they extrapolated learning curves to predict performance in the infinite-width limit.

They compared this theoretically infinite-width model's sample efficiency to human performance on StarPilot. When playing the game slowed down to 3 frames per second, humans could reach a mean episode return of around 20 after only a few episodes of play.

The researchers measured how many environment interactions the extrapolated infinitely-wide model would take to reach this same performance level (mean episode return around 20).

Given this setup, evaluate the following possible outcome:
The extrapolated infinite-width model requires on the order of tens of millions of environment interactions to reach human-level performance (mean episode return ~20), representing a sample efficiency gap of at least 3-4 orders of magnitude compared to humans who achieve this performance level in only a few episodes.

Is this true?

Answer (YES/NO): YES